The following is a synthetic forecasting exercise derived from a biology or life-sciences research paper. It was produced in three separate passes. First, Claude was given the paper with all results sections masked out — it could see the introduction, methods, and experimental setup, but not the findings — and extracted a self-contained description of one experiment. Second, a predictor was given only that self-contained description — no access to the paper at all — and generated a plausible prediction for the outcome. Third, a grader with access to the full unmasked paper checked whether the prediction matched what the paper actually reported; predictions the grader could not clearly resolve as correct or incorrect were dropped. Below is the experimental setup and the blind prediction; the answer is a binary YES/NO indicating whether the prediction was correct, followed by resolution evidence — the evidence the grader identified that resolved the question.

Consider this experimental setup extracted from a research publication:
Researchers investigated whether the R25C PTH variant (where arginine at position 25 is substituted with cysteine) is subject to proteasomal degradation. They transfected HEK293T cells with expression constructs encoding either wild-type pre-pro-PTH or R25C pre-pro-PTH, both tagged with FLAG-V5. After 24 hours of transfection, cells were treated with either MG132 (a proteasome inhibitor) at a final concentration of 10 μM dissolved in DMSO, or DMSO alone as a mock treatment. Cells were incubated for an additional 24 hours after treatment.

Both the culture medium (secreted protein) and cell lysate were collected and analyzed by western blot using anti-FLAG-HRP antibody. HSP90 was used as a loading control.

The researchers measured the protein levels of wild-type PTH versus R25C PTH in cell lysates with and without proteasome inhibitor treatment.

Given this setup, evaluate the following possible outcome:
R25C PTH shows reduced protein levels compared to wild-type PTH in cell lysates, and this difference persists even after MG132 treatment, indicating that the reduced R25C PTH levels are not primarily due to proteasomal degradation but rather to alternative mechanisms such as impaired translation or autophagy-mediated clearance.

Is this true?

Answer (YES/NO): NO